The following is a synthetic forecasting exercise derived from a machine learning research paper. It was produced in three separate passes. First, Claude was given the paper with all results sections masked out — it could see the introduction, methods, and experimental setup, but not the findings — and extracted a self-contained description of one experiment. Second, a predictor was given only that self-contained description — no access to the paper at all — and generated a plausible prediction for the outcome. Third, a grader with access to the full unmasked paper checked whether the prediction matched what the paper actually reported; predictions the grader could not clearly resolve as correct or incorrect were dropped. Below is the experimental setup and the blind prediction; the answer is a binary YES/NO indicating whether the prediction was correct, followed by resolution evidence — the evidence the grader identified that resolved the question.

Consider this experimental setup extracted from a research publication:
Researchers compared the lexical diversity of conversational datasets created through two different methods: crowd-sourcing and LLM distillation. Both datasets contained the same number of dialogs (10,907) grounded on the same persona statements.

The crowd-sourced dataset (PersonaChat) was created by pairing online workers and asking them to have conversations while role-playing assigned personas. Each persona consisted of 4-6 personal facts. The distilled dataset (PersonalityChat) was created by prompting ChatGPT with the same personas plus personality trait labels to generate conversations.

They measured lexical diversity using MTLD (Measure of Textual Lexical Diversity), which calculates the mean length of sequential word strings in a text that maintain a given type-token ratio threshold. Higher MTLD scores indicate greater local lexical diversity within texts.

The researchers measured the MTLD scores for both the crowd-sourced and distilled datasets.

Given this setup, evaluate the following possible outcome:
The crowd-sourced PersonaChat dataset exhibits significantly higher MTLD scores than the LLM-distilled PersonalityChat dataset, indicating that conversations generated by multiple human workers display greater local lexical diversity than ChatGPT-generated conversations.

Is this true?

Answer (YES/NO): NO